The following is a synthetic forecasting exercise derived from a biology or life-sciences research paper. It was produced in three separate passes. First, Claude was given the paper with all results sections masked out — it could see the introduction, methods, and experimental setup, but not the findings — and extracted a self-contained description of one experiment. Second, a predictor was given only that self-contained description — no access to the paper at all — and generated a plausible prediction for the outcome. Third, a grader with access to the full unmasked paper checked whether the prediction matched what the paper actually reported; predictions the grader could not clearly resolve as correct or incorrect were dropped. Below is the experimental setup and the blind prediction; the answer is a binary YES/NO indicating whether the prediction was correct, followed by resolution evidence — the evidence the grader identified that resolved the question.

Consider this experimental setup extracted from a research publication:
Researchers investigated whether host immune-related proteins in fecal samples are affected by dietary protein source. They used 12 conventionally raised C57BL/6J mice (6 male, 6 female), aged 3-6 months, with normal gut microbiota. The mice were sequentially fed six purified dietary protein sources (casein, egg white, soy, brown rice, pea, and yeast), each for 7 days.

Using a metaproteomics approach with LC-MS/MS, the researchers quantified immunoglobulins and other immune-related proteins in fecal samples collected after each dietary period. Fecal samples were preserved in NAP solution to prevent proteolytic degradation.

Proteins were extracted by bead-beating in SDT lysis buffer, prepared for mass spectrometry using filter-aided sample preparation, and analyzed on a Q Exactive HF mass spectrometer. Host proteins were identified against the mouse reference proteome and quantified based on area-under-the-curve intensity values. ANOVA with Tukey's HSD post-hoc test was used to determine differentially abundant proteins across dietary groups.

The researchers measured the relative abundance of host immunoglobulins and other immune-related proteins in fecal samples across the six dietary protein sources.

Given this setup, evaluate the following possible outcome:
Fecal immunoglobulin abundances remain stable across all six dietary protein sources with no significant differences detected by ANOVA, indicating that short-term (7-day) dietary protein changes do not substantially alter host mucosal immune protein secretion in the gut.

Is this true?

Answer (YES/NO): NO